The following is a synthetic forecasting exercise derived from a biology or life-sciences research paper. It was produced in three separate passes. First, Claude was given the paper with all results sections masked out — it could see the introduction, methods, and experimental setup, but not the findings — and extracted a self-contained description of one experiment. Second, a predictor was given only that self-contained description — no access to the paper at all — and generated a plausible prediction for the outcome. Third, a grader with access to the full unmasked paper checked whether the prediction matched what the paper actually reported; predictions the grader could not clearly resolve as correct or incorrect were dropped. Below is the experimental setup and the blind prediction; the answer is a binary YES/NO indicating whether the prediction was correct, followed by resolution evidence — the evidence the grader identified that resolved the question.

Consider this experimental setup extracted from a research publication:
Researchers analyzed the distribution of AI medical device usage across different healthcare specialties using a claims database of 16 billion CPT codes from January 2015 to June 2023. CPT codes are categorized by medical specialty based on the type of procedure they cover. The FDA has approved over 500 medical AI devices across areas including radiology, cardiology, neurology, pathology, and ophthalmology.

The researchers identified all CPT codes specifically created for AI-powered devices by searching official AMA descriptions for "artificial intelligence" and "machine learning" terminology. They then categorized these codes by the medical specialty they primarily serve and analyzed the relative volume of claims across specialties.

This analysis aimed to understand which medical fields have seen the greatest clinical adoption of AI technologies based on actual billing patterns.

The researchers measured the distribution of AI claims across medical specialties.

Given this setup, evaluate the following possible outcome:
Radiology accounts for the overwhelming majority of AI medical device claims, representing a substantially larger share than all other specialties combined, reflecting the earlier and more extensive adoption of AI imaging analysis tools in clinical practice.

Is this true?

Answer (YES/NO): NO